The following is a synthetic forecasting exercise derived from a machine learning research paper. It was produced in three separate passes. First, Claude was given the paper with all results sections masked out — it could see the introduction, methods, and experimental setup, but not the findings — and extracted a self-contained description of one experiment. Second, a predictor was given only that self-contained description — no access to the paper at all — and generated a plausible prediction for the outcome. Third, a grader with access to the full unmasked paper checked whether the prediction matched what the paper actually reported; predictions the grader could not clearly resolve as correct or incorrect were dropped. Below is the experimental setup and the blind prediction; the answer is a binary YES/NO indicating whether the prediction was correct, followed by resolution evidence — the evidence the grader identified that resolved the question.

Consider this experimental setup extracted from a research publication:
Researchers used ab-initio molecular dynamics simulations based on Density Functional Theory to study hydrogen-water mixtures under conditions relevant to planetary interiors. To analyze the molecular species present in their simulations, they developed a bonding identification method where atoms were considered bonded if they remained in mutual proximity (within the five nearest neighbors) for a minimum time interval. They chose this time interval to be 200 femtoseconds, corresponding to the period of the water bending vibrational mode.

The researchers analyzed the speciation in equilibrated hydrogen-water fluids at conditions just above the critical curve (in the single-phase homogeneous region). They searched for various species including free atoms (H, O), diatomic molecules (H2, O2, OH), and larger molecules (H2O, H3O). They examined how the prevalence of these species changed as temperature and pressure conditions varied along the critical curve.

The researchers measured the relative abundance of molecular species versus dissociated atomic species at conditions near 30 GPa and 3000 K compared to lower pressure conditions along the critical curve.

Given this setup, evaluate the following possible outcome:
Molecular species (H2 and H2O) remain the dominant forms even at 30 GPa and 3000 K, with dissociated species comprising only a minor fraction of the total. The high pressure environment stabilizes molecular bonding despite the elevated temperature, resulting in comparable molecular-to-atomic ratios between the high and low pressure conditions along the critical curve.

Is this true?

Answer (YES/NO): NO